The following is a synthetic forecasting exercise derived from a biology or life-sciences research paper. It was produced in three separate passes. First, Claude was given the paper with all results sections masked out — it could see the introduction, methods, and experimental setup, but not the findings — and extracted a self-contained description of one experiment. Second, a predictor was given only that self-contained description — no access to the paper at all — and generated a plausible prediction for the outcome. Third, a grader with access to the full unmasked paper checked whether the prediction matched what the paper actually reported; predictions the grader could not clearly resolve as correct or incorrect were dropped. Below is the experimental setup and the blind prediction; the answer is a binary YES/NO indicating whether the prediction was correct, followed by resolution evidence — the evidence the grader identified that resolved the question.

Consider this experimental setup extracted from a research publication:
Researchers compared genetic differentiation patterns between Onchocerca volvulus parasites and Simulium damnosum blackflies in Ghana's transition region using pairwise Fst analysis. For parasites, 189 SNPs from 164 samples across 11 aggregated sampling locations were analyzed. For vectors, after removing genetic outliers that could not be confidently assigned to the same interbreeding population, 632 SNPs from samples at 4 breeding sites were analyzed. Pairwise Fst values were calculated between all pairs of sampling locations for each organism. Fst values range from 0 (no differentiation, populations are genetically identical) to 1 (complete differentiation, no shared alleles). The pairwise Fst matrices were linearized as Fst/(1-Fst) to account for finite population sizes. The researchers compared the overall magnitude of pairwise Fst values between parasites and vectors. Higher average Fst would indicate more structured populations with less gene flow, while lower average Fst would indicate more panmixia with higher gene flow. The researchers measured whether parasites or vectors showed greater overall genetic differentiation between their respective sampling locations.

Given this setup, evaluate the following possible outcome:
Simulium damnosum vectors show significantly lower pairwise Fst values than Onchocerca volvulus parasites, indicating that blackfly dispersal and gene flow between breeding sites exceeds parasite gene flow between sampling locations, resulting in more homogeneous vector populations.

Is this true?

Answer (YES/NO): NO